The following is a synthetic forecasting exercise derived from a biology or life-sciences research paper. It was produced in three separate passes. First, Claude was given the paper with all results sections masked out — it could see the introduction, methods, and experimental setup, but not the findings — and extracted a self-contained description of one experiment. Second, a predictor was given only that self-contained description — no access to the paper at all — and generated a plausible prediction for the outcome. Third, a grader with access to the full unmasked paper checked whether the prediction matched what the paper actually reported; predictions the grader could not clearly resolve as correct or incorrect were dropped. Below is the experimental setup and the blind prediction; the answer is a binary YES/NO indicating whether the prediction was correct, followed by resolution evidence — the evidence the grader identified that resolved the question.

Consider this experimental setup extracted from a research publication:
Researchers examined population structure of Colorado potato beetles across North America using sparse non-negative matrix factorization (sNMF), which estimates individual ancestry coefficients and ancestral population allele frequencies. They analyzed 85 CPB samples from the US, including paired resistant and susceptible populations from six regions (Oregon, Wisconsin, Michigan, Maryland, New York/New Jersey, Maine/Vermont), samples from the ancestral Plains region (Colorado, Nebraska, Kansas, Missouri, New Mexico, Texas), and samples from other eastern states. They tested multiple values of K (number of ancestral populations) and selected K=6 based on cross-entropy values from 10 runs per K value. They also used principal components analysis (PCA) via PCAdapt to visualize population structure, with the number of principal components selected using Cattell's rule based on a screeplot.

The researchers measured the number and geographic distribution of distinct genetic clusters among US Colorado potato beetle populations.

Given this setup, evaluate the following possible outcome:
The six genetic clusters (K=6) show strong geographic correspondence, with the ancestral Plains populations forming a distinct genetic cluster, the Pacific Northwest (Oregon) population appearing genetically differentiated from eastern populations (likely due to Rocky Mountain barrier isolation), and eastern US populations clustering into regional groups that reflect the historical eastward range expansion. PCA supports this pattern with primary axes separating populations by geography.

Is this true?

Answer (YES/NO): YES